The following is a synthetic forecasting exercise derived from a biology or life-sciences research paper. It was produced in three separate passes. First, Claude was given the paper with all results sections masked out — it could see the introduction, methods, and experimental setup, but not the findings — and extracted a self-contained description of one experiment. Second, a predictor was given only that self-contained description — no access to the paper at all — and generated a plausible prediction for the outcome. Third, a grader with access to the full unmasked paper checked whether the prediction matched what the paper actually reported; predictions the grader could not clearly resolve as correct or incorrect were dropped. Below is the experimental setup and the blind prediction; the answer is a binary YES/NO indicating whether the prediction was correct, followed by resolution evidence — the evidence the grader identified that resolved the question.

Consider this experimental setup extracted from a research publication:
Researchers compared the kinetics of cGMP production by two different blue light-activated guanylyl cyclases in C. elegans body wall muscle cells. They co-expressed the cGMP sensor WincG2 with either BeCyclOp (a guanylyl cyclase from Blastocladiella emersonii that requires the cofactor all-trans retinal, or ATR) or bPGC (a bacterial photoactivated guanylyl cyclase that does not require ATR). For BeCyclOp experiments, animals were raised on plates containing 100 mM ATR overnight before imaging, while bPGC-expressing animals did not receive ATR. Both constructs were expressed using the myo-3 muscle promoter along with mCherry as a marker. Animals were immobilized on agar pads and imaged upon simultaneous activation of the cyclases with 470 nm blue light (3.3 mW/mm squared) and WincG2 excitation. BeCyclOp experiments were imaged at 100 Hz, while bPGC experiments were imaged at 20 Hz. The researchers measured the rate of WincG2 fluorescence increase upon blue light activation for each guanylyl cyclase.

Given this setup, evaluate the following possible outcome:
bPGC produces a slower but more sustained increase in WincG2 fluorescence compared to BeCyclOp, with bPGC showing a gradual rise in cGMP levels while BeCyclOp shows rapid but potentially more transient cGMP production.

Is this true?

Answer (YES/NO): YES